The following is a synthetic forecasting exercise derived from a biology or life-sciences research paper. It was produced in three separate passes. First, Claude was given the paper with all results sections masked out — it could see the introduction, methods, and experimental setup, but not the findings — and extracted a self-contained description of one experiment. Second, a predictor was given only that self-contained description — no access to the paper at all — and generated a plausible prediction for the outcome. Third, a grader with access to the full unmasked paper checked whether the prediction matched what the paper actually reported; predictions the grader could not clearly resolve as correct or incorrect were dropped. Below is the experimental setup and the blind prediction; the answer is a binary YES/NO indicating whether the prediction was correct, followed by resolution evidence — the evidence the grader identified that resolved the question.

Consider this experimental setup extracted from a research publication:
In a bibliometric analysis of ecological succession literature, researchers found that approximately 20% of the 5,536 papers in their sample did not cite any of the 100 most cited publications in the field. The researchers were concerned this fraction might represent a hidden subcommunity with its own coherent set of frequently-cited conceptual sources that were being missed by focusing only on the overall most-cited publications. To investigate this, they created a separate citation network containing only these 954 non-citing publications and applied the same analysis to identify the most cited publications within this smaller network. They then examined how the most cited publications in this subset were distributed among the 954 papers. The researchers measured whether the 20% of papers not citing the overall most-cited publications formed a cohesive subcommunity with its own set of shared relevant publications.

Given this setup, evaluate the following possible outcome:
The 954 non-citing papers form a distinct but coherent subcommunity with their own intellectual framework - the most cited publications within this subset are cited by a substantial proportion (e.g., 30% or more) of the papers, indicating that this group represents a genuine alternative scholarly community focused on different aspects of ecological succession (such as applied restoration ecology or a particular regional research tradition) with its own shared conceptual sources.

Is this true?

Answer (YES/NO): NO